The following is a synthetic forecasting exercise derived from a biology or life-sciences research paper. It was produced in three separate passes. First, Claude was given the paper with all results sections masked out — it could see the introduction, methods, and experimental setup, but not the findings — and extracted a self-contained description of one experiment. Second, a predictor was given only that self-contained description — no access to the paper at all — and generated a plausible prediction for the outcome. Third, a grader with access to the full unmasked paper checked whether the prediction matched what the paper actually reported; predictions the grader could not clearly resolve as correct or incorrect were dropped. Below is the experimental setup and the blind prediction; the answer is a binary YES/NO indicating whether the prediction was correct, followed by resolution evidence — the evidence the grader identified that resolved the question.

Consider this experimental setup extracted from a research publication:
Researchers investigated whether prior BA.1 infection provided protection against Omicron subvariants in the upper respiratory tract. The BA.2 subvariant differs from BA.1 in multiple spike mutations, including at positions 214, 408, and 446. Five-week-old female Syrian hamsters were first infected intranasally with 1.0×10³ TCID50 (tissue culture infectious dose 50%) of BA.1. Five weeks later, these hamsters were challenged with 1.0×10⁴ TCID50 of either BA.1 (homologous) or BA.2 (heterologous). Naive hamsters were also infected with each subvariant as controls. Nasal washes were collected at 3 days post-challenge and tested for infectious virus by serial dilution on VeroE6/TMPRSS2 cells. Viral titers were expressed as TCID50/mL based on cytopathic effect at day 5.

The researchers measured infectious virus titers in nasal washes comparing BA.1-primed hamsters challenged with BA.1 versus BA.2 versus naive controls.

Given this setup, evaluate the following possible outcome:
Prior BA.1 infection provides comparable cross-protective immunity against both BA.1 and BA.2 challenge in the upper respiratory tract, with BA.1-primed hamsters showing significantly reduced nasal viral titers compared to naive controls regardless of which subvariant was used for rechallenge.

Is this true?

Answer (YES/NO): NO